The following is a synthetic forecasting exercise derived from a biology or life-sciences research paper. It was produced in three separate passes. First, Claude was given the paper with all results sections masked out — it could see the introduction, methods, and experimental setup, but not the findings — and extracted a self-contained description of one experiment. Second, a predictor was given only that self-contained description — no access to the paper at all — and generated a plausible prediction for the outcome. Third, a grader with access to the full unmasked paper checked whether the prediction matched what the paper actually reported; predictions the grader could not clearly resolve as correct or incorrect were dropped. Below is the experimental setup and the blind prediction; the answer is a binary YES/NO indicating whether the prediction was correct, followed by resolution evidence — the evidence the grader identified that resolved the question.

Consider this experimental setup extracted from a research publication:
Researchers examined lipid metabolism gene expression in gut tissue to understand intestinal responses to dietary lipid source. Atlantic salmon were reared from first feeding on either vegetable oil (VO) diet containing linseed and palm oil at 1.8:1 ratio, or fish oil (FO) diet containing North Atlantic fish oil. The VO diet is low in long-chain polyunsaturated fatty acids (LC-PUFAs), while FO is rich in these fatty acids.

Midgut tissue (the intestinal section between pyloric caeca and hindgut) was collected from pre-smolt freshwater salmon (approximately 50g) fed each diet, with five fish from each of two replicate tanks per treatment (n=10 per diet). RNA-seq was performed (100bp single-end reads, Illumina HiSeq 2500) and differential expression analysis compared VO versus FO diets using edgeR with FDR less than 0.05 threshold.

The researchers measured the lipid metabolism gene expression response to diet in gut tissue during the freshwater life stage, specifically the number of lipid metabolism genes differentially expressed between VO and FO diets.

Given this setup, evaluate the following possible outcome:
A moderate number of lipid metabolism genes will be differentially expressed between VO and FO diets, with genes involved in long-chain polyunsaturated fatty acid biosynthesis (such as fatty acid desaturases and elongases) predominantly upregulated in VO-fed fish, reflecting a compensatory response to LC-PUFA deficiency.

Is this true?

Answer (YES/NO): NO